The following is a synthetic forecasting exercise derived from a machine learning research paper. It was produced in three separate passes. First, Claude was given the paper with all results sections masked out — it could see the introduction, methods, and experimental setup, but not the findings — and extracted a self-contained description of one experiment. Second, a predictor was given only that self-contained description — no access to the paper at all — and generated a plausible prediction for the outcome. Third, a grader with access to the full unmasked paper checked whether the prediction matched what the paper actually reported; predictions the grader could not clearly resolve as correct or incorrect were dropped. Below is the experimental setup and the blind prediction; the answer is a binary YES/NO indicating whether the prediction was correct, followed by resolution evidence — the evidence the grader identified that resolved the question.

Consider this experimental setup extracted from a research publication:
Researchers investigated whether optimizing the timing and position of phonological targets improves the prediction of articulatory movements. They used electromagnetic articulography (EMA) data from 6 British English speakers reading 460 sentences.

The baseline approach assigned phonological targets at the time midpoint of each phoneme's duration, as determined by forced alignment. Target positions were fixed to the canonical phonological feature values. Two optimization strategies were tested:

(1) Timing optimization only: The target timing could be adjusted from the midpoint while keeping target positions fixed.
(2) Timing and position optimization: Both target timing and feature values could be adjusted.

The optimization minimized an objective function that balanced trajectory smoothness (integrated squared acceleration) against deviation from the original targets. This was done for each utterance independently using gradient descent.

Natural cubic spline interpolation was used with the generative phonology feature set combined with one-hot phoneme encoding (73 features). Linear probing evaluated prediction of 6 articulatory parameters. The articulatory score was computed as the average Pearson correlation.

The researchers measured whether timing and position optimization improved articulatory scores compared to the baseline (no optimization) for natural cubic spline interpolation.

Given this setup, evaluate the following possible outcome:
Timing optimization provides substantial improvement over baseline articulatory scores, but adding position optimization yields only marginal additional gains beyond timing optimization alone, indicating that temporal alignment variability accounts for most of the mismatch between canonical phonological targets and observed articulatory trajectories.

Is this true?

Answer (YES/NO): NO